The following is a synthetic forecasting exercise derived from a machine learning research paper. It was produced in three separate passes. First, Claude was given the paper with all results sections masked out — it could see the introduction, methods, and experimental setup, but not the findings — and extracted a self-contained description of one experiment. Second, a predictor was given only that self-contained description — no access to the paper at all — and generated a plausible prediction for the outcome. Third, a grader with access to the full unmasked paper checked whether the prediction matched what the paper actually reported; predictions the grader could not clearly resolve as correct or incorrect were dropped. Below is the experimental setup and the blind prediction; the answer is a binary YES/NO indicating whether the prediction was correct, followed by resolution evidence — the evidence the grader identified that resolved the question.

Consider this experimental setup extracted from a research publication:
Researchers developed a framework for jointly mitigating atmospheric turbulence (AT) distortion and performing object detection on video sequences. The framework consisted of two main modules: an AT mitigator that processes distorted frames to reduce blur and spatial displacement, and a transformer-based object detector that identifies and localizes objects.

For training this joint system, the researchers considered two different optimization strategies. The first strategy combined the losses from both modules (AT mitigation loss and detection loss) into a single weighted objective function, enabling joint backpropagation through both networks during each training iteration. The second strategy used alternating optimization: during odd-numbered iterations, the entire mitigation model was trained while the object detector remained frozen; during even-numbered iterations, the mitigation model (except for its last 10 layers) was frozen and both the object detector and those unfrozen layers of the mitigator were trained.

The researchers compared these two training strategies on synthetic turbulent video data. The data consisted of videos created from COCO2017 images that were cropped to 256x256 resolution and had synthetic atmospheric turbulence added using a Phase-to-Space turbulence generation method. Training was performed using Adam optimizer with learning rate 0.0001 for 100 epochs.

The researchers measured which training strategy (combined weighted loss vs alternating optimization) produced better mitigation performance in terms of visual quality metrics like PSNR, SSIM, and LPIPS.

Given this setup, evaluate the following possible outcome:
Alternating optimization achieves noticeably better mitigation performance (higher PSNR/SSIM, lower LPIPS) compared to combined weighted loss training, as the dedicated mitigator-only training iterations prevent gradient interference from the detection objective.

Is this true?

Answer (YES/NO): YES